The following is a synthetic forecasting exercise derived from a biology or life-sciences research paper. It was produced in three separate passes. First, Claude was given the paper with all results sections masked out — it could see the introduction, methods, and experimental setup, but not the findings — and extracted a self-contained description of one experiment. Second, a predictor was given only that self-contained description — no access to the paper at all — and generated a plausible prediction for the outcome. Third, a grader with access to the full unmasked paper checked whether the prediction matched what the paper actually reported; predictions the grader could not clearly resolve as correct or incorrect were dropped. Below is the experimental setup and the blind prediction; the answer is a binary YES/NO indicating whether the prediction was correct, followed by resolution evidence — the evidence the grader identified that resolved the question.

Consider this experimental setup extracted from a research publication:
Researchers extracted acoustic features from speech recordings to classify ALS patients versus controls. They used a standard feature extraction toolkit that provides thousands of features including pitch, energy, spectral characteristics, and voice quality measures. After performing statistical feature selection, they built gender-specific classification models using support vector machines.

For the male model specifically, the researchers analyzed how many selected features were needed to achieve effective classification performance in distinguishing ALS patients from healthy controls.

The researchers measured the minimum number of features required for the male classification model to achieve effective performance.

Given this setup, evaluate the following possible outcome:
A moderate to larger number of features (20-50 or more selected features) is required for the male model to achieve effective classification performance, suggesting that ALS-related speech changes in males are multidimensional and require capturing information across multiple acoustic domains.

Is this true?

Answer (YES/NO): NO